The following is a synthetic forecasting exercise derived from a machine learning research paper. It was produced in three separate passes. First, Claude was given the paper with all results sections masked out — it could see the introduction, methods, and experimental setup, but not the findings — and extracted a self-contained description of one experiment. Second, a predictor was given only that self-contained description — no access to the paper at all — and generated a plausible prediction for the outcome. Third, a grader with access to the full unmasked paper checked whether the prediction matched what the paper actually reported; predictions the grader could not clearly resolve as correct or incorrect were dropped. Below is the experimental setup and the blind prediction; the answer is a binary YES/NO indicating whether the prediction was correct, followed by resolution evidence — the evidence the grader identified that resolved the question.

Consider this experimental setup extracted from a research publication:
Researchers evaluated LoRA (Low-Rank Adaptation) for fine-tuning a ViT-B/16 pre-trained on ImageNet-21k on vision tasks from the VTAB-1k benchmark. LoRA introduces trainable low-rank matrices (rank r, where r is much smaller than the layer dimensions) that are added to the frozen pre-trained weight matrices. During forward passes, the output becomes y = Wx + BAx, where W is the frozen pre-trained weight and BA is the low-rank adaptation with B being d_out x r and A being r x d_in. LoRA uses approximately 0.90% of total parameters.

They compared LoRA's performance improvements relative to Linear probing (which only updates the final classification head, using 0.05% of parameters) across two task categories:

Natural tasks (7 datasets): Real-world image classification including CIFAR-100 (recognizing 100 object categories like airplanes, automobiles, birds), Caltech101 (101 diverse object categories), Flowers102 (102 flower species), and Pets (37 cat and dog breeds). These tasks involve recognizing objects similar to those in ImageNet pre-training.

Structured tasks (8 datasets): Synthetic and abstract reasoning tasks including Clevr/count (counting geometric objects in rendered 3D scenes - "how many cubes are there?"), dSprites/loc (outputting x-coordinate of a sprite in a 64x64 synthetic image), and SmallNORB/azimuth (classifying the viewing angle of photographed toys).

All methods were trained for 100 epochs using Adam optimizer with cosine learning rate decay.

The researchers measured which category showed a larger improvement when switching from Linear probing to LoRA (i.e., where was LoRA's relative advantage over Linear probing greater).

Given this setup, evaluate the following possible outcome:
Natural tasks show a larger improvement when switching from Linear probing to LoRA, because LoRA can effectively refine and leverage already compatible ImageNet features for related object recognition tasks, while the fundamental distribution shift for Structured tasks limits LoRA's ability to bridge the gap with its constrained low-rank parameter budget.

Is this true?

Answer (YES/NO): NO